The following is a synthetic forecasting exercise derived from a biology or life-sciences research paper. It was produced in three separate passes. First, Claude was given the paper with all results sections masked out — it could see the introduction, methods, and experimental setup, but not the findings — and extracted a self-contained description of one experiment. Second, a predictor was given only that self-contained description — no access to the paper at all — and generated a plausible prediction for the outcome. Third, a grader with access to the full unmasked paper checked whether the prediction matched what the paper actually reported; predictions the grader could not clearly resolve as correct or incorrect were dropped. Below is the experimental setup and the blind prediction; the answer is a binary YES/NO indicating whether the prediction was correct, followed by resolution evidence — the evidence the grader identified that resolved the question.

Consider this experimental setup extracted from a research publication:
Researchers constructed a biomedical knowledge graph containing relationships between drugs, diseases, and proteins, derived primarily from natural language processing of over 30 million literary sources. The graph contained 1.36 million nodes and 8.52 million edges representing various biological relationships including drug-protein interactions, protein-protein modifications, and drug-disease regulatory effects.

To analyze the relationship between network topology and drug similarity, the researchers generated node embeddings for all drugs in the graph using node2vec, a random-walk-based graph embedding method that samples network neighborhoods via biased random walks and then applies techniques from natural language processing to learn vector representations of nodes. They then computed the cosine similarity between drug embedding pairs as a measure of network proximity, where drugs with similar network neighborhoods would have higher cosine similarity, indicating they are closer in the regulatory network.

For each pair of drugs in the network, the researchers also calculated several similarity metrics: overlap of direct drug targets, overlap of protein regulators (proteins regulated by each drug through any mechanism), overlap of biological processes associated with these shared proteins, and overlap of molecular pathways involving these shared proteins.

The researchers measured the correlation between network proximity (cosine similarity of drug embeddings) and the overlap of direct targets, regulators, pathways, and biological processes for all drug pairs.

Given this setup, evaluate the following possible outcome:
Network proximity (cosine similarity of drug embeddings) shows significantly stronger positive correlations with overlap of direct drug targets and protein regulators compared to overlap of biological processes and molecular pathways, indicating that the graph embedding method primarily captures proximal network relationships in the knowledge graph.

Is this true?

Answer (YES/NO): NO